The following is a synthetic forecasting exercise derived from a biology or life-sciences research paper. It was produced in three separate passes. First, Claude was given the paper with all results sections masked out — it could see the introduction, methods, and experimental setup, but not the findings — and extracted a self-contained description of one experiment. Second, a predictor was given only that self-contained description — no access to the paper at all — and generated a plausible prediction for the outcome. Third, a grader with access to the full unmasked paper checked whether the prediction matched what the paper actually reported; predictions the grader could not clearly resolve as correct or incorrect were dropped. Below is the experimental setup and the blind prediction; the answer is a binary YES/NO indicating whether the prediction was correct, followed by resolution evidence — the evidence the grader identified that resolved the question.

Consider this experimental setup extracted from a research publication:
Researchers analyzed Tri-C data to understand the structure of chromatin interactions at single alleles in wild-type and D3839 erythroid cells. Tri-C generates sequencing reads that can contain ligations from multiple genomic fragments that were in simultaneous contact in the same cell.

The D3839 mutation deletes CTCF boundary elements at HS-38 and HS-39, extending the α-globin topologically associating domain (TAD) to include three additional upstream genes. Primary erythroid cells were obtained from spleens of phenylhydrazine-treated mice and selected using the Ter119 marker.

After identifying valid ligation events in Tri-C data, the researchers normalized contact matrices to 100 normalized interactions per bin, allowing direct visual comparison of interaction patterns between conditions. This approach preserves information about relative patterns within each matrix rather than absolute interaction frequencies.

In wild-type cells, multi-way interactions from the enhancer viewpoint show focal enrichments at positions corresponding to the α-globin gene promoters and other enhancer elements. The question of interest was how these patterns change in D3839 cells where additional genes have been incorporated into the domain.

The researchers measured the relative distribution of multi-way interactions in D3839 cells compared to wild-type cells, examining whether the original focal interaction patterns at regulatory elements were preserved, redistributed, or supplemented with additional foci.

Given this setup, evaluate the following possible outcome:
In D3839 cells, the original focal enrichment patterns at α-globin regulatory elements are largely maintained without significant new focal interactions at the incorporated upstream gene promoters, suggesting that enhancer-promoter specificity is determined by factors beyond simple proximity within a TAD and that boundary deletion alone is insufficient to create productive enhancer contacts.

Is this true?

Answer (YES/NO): NO